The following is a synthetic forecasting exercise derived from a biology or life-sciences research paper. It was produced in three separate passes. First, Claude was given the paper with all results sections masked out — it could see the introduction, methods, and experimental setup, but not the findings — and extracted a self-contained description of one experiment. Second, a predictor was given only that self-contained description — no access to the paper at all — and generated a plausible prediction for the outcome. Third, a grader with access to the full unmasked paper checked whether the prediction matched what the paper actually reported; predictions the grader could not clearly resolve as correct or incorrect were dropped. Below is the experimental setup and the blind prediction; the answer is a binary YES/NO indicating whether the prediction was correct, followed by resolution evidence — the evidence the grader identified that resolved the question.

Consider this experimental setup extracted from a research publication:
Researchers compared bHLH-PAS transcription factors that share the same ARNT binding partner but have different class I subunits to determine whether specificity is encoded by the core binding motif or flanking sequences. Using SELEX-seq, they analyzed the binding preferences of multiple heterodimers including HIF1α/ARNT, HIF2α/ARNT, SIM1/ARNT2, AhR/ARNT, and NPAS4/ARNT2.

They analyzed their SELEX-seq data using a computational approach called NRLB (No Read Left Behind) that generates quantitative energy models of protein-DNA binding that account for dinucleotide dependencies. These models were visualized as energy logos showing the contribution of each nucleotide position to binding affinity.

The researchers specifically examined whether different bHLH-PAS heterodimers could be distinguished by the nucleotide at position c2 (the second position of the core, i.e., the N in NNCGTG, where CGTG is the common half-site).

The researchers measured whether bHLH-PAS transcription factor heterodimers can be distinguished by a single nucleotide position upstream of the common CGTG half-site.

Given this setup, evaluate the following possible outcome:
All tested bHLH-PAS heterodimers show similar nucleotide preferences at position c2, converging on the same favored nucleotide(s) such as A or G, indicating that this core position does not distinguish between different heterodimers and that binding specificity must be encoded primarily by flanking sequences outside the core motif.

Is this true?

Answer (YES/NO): NO